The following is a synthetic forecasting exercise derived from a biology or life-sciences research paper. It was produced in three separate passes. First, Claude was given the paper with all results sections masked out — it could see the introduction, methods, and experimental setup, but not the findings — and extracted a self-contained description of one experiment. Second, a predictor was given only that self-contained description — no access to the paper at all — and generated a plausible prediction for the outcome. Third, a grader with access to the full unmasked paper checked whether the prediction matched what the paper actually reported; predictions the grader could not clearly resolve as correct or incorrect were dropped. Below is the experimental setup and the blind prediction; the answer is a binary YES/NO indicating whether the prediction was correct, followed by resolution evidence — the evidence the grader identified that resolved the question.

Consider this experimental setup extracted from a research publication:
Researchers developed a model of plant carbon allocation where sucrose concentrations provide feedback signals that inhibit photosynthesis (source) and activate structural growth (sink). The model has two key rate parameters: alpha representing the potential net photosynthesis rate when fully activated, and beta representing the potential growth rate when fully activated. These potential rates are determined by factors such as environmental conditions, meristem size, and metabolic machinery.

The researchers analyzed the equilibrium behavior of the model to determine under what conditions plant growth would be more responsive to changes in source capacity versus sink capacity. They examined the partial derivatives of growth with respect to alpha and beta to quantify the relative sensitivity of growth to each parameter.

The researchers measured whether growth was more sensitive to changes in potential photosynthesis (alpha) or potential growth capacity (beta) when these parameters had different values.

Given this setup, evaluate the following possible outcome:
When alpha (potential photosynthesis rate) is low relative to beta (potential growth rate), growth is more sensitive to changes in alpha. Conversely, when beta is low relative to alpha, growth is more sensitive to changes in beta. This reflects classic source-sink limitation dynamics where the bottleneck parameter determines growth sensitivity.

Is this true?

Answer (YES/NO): NO